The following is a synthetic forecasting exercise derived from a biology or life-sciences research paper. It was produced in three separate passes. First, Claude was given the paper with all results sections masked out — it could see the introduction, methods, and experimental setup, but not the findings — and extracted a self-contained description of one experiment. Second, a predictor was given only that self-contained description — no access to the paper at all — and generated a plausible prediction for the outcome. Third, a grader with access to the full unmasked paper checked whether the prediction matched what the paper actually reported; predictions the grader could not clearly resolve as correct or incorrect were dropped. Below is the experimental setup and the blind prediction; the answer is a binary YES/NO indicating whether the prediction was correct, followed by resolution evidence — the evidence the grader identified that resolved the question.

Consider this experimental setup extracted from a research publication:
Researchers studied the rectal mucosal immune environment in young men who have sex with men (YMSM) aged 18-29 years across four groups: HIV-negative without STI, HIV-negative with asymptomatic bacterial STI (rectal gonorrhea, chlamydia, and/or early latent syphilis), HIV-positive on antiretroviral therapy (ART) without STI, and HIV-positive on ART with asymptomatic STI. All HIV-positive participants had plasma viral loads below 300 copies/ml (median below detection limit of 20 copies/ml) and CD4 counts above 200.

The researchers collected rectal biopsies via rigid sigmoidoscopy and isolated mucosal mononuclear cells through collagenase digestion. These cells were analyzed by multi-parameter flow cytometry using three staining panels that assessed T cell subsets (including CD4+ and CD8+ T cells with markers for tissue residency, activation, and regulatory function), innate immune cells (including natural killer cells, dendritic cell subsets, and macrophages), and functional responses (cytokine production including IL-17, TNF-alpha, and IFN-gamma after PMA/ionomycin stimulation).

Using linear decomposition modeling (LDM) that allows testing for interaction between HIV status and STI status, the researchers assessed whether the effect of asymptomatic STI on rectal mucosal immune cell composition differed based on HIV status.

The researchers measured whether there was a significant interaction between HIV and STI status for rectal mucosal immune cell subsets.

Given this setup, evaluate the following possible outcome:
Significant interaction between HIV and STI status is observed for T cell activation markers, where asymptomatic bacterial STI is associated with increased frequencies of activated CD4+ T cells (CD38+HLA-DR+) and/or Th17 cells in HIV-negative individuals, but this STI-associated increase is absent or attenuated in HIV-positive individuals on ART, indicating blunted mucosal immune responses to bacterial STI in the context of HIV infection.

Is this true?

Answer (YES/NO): NO